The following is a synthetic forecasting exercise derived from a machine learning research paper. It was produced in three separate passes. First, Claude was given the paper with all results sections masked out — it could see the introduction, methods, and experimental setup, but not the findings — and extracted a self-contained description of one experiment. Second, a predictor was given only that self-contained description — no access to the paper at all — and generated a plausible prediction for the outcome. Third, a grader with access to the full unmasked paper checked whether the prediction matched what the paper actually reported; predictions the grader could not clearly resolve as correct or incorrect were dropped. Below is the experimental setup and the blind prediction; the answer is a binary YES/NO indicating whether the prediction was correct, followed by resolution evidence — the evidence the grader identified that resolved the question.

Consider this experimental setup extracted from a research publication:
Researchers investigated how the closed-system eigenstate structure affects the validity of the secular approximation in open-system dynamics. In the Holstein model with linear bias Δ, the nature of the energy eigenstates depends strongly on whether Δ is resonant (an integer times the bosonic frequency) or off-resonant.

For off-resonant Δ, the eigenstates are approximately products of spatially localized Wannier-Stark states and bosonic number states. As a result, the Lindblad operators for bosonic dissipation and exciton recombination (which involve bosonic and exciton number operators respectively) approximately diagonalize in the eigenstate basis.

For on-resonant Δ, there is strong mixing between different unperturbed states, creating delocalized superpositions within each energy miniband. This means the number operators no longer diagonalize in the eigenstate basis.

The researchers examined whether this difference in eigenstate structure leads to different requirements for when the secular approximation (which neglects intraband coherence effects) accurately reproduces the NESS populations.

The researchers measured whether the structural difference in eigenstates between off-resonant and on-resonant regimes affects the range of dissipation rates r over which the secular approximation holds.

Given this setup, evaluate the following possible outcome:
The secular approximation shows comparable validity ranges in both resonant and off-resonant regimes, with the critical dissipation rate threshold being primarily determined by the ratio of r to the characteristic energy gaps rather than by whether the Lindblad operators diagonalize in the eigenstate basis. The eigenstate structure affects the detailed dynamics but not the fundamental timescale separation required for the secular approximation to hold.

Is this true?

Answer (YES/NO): NO